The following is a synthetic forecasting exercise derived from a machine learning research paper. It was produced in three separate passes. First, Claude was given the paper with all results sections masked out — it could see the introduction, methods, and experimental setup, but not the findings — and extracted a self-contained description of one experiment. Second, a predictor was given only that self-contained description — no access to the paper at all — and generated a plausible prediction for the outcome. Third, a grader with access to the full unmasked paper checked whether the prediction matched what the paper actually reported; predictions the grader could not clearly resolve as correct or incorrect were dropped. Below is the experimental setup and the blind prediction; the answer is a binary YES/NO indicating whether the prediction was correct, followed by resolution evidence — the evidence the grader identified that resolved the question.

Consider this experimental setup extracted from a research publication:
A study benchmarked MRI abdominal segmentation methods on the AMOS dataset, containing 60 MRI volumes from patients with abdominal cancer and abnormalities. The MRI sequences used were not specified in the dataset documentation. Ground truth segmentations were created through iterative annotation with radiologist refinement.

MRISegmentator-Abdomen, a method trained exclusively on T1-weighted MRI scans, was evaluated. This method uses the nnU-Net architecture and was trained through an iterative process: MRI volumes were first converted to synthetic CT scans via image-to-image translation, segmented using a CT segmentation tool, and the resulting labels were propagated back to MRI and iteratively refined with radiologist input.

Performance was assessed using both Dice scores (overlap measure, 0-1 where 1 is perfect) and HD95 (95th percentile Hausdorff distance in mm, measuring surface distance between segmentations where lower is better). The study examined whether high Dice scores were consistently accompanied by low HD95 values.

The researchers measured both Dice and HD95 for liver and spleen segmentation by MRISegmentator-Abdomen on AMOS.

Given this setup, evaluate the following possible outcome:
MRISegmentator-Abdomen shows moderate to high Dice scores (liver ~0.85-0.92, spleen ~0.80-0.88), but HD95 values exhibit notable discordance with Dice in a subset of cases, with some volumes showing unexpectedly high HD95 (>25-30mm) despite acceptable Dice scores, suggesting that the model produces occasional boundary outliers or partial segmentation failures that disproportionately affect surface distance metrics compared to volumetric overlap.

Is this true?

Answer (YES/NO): NO